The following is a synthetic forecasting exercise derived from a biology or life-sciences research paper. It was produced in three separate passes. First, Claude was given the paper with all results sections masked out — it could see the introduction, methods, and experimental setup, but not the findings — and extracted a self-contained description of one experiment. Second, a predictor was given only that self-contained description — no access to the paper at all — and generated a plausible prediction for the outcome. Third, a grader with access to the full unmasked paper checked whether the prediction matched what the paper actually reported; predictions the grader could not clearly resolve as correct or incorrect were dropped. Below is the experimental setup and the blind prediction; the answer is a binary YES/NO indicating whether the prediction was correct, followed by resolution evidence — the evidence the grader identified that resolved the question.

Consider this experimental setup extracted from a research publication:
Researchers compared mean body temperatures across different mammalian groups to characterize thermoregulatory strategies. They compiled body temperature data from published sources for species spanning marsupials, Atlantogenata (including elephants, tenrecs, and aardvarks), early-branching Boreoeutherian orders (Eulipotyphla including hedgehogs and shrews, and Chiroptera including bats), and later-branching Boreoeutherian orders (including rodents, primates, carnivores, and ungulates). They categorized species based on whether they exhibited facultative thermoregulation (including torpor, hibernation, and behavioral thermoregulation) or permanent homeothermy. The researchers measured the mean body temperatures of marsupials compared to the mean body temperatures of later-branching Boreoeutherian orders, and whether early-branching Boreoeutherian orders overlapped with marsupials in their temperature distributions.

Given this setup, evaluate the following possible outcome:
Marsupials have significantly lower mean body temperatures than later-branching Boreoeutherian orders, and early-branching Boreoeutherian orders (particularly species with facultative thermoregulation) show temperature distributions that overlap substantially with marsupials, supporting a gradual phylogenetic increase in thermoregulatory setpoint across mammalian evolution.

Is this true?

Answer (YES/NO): NO